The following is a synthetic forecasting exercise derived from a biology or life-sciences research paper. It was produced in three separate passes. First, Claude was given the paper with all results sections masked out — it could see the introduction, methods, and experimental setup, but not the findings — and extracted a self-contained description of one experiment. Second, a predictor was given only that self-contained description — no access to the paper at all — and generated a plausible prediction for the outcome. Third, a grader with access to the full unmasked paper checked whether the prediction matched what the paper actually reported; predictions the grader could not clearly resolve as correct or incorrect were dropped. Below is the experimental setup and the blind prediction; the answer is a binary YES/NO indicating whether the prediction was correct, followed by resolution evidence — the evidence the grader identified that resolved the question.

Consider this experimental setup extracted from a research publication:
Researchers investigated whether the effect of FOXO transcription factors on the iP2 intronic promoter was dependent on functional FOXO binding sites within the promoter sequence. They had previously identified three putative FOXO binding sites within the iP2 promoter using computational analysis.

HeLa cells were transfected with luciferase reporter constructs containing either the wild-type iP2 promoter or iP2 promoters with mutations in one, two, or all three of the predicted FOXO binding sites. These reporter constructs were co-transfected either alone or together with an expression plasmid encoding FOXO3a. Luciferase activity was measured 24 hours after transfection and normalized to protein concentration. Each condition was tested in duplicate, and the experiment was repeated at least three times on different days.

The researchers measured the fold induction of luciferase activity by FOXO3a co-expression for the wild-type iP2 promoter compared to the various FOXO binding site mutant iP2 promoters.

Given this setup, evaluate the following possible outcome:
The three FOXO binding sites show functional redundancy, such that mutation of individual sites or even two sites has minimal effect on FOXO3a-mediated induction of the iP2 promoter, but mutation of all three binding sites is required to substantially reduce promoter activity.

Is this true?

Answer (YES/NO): NO